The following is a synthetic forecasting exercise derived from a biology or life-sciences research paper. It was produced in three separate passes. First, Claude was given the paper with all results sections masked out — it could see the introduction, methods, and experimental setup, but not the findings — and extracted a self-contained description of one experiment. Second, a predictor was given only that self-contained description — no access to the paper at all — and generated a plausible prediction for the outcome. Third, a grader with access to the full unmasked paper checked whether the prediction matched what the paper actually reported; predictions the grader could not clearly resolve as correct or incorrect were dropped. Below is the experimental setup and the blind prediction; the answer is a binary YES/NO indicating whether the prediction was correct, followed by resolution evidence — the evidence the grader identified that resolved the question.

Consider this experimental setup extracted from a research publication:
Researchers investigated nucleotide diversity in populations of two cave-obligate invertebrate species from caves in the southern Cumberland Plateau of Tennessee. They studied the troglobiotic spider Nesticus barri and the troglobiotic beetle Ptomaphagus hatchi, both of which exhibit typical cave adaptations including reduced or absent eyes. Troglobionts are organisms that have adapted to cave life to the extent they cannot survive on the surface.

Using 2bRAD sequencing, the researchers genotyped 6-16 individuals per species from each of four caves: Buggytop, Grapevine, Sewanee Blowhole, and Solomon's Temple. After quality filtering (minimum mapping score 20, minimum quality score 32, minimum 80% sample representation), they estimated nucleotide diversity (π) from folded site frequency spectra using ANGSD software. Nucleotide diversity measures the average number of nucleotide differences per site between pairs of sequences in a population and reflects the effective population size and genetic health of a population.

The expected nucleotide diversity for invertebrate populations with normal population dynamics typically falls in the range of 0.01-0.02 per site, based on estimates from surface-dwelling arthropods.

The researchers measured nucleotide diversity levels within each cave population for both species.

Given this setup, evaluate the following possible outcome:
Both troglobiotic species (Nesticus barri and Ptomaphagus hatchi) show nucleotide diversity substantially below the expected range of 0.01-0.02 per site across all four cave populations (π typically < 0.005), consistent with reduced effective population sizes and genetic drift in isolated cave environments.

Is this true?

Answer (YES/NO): NO